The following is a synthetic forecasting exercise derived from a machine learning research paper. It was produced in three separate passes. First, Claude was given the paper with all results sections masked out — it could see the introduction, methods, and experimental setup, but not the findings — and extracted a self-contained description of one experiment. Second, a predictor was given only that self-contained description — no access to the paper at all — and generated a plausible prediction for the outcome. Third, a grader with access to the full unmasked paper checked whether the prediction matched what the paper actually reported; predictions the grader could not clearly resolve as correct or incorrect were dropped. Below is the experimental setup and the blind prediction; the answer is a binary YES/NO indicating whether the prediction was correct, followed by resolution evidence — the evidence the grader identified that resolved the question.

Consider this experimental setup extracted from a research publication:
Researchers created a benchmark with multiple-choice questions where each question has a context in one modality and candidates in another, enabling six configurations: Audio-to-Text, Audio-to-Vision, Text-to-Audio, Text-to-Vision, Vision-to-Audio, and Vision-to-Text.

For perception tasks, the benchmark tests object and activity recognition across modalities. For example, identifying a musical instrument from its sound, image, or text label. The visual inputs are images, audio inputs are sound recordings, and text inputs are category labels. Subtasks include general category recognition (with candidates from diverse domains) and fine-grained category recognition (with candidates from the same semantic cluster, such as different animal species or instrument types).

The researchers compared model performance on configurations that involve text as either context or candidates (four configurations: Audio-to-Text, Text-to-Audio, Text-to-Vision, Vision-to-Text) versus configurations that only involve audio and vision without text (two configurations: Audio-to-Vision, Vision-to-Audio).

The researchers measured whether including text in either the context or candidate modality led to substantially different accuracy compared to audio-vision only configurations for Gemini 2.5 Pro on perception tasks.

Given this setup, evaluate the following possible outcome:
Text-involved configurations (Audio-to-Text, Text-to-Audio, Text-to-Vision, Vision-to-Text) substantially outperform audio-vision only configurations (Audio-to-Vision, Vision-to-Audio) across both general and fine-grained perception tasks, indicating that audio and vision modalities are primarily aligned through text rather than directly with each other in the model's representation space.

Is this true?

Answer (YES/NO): YES